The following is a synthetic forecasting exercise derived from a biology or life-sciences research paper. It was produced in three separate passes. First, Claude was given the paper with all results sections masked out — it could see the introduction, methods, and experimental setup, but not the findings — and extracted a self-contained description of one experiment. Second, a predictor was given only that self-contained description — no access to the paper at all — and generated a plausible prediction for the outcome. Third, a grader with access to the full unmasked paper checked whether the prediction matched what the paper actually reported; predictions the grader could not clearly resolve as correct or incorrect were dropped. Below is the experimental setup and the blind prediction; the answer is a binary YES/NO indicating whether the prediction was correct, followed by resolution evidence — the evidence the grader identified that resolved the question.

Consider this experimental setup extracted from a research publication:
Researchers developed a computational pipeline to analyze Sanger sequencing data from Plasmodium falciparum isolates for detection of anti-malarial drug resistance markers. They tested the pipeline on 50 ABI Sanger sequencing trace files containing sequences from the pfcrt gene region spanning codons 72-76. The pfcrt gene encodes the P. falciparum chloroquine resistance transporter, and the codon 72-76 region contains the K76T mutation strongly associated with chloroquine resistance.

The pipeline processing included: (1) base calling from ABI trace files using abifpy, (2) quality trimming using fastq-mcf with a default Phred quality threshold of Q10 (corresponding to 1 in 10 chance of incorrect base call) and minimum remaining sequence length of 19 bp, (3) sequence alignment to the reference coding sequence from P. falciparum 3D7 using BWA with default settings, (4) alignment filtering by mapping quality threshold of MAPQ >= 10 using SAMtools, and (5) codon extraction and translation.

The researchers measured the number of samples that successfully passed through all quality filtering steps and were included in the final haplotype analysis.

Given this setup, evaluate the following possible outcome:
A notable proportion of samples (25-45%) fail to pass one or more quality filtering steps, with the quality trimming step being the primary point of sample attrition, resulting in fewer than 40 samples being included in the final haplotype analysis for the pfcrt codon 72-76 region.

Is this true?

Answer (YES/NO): NO